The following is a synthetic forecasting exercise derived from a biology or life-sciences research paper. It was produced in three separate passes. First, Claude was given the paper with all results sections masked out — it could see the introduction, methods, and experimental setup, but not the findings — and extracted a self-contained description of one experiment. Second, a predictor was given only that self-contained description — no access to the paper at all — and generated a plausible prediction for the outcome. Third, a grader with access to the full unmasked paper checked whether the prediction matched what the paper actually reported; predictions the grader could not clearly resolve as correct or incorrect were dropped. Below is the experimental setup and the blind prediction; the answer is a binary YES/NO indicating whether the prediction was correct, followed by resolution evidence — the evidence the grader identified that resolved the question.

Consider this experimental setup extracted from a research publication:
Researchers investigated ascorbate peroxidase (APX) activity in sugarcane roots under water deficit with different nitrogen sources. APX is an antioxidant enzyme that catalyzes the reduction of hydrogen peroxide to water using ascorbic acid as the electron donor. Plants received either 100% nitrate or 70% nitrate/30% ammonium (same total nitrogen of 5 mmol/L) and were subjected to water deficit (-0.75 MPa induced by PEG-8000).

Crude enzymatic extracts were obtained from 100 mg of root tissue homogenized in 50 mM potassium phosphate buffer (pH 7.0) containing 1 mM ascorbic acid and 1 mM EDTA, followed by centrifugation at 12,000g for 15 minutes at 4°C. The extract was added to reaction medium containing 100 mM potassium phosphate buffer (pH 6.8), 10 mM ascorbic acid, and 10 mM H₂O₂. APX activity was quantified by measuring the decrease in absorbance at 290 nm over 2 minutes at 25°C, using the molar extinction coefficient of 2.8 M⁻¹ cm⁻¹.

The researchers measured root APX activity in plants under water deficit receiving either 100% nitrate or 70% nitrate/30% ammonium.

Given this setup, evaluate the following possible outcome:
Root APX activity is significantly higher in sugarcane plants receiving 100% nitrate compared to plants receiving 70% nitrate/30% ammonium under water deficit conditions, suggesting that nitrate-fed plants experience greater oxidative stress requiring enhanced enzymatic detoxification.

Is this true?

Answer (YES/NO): NO